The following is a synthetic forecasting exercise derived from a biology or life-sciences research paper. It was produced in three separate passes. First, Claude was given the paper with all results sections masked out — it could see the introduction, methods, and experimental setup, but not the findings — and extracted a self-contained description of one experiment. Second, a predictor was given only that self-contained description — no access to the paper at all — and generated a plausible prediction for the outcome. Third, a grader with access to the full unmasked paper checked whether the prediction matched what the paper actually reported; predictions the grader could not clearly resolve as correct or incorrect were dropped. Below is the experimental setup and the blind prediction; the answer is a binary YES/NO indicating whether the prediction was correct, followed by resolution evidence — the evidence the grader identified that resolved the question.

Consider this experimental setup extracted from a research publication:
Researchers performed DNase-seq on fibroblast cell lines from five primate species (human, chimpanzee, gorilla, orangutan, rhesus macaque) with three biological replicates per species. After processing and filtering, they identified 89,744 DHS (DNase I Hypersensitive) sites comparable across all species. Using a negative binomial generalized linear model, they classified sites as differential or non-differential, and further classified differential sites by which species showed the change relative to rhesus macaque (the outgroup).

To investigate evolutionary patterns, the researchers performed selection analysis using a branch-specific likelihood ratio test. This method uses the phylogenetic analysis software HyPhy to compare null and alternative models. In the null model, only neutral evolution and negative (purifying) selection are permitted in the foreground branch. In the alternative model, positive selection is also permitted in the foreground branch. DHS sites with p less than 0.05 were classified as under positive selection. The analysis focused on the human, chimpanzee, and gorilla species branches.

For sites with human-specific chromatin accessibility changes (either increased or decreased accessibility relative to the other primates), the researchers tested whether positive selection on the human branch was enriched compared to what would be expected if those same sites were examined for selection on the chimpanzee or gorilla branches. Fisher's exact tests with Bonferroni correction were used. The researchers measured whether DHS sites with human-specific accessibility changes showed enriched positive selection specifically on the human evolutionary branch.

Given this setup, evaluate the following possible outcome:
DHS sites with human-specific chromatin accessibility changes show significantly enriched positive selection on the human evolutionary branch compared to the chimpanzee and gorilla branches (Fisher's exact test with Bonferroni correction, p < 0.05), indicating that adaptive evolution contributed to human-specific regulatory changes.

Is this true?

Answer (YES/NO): NO